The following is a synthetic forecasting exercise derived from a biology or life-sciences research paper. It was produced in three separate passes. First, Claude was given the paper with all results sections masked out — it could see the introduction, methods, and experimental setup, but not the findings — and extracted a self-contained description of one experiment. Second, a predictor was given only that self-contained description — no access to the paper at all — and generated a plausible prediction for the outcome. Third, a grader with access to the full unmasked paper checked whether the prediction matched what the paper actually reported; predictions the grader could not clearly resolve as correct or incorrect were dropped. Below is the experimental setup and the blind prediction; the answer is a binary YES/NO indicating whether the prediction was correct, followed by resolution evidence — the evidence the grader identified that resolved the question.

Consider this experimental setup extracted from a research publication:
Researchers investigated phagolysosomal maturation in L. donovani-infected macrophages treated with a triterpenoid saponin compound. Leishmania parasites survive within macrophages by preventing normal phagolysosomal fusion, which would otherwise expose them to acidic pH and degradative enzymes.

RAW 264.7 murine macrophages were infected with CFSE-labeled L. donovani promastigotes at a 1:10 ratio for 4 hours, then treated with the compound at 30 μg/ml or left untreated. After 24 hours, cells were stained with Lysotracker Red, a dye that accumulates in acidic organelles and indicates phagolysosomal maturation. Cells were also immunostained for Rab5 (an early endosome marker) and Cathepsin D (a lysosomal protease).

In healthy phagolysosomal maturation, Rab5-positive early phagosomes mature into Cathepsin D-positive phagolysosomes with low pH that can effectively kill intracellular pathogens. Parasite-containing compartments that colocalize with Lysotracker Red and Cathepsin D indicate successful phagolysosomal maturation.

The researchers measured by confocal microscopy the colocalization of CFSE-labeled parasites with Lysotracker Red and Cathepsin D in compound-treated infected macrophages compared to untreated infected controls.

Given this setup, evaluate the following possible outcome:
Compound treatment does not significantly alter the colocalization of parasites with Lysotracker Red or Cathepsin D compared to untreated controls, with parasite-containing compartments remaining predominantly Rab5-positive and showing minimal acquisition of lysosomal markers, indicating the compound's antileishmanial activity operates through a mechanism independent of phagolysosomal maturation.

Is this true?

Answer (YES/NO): NO